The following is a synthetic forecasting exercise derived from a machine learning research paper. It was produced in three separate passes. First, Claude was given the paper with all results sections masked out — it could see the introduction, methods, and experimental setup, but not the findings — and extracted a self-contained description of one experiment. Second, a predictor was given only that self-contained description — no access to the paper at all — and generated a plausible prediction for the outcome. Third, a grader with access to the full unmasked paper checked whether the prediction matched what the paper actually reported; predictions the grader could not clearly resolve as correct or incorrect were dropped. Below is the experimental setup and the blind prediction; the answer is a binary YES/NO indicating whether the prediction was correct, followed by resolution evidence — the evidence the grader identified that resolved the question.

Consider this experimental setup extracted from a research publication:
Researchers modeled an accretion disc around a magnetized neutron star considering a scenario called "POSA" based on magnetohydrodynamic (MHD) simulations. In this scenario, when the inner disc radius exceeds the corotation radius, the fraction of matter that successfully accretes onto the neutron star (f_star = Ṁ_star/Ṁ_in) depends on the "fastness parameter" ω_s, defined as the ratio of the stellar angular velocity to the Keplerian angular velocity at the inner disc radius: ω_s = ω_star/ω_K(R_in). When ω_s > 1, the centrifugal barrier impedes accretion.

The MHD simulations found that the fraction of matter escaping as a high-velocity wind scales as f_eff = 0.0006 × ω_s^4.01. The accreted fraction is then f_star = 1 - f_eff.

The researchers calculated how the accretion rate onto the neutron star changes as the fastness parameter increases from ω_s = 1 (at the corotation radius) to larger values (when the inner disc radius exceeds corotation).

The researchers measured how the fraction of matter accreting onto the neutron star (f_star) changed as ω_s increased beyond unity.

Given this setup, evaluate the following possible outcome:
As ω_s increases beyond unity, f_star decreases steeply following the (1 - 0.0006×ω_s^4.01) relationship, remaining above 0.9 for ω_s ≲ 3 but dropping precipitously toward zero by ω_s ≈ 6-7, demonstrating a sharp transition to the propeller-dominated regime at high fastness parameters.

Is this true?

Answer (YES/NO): YES